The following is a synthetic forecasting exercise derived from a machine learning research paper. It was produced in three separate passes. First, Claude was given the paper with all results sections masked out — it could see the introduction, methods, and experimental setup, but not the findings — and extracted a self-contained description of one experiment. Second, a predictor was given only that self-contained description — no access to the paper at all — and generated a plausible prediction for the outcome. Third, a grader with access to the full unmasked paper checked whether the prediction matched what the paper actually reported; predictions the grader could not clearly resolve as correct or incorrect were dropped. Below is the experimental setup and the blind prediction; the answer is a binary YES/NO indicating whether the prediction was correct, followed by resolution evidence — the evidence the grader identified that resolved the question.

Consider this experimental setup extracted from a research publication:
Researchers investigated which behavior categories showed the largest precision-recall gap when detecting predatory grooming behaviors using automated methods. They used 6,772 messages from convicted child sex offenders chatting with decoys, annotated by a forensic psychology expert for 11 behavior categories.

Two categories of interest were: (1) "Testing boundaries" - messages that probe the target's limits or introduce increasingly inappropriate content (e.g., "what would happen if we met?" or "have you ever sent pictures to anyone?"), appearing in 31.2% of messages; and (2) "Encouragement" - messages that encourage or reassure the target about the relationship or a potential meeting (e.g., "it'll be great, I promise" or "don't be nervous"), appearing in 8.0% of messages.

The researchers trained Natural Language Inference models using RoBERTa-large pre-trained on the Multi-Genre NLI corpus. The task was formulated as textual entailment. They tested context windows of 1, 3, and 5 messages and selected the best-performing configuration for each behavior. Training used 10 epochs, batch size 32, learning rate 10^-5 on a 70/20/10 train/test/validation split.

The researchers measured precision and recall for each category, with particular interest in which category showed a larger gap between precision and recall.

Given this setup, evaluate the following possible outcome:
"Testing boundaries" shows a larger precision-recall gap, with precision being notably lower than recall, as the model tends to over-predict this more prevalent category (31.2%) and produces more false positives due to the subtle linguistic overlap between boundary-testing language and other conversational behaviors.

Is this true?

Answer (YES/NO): NO